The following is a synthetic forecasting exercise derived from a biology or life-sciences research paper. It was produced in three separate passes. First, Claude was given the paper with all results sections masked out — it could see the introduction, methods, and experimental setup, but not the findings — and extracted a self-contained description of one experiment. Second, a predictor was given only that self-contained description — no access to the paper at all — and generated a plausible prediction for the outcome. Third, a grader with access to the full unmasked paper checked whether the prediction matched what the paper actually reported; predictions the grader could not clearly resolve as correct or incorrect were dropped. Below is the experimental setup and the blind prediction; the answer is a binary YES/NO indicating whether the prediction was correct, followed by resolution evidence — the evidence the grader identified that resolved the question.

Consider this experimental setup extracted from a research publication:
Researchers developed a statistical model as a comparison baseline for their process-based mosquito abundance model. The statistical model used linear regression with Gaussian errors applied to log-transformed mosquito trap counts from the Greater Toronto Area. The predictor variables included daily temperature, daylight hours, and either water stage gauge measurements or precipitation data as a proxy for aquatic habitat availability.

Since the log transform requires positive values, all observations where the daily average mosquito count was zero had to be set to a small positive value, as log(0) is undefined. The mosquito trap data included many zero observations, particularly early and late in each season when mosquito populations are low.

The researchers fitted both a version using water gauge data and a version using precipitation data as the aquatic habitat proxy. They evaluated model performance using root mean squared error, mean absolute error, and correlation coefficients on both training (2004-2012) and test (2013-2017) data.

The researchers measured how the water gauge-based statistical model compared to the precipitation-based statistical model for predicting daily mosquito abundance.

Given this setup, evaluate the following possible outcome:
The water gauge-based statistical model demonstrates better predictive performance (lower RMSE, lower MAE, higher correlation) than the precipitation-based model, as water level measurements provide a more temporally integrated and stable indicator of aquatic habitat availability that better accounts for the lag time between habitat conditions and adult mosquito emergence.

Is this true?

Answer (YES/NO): NO